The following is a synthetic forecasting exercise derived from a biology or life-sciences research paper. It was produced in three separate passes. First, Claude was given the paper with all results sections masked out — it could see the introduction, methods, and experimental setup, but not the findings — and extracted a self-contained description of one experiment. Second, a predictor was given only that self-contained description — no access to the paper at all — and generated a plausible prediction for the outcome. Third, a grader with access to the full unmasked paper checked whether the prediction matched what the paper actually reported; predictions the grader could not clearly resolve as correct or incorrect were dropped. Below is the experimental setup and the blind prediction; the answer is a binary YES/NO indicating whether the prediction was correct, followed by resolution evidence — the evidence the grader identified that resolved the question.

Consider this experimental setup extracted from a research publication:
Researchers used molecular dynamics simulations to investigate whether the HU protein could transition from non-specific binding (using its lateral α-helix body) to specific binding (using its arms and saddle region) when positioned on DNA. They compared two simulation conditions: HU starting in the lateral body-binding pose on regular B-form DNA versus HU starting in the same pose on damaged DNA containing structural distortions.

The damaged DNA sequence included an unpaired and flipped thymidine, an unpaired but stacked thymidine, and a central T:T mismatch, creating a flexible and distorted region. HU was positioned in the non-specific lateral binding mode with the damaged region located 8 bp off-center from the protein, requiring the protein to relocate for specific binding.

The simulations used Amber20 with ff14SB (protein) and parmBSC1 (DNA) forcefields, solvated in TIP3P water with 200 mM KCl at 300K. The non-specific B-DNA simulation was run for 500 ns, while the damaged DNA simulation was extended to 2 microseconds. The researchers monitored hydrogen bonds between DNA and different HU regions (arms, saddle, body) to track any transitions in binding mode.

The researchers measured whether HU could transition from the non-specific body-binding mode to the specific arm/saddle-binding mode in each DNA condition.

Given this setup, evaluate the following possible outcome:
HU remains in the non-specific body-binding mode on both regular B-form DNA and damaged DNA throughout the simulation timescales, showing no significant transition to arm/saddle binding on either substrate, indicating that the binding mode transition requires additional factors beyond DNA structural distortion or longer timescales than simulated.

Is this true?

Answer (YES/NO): NO